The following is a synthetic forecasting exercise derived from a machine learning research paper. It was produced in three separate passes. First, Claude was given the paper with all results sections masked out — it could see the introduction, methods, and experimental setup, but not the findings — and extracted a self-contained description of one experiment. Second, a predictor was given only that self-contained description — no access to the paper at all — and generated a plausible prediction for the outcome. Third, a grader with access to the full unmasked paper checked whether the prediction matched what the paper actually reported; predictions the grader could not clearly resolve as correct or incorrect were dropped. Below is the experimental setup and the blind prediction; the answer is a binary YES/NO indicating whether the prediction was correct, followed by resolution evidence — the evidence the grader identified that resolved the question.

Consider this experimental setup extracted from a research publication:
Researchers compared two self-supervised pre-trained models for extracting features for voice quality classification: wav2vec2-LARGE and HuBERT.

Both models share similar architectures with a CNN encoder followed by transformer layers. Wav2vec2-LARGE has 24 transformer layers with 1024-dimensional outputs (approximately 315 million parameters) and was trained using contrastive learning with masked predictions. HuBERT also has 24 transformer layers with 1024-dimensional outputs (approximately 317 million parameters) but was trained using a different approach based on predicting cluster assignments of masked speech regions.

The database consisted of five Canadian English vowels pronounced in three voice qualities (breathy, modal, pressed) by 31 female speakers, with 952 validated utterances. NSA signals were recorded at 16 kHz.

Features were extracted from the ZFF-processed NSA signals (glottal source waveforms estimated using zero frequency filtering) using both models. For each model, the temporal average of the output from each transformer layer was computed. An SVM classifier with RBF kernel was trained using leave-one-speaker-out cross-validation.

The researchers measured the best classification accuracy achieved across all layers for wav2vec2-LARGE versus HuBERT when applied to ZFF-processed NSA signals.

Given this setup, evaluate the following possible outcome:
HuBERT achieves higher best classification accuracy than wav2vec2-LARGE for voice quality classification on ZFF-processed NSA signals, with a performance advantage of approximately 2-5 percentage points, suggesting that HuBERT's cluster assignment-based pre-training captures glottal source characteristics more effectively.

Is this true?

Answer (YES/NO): NO